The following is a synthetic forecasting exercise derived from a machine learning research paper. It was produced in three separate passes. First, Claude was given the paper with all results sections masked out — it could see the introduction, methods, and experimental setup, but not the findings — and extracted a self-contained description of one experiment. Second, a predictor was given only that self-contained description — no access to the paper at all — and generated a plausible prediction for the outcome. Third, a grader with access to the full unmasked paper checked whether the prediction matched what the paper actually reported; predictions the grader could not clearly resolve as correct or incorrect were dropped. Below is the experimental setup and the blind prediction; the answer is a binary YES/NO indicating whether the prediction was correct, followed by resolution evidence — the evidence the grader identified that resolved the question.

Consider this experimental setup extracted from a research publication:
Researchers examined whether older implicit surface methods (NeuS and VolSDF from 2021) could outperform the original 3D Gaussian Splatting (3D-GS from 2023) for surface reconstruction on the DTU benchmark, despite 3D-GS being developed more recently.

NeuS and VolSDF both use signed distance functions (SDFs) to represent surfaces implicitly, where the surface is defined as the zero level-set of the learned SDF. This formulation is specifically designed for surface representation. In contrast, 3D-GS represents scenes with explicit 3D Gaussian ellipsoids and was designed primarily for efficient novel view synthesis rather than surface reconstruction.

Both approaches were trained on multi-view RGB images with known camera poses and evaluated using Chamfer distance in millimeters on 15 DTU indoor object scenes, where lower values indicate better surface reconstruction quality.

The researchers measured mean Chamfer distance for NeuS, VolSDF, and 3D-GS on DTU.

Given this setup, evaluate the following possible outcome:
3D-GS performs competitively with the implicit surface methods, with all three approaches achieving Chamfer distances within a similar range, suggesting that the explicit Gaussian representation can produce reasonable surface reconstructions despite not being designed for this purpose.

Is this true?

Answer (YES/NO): NO